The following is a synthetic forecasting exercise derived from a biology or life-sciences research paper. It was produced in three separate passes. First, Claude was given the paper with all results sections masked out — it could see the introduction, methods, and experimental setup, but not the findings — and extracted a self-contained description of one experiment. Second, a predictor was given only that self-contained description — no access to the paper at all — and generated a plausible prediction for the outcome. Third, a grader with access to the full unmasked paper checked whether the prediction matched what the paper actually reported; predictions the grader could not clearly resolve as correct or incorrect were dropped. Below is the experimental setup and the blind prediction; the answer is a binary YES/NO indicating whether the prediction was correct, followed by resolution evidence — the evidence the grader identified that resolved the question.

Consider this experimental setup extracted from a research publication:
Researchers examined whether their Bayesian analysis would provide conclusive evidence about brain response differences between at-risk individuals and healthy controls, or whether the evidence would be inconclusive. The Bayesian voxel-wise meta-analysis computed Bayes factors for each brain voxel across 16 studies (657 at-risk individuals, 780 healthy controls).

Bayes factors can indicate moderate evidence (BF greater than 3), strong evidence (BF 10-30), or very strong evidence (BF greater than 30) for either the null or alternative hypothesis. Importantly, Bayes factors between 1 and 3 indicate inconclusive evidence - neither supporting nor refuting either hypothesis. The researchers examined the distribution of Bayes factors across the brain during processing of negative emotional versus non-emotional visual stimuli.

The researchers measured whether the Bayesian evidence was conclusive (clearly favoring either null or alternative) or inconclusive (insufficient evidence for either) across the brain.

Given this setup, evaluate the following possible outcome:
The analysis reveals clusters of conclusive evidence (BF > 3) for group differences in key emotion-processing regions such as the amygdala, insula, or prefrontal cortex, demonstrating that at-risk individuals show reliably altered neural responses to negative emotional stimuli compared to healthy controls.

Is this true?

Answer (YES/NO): NO